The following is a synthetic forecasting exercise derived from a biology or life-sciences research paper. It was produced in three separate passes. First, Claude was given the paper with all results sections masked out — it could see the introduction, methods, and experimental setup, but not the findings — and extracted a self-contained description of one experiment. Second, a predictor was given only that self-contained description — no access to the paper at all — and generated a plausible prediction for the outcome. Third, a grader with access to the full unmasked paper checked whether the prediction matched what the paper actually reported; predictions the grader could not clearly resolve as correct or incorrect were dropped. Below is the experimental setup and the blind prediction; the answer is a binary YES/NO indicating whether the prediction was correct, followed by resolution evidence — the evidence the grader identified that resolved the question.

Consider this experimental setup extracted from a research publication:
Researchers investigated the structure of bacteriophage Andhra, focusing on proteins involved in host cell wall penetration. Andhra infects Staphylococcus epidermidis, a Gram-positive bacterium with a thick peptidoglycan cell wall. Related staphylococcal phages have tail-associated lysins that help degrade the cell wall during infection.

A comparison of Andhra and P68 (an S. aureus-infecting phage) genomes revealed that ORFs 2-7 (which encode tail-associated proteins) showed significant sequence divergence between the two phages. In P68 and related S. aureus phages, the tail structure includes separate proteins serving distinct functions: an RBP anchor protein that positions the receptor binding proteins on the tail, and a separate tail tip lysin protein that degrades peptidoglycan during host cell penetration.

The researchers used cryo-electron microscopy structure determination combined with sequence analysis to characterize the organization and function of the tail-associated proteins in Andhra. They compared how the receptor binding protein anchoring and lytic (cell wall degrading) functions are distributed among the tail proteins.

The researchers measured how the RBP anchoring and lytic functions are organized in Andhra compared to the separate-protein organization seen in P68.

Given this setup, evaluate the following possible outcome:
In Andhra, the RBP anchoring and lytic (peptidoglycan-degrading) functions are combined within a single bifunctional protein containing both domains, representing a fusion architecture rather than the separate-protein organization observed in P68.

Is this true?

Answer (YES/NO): YES